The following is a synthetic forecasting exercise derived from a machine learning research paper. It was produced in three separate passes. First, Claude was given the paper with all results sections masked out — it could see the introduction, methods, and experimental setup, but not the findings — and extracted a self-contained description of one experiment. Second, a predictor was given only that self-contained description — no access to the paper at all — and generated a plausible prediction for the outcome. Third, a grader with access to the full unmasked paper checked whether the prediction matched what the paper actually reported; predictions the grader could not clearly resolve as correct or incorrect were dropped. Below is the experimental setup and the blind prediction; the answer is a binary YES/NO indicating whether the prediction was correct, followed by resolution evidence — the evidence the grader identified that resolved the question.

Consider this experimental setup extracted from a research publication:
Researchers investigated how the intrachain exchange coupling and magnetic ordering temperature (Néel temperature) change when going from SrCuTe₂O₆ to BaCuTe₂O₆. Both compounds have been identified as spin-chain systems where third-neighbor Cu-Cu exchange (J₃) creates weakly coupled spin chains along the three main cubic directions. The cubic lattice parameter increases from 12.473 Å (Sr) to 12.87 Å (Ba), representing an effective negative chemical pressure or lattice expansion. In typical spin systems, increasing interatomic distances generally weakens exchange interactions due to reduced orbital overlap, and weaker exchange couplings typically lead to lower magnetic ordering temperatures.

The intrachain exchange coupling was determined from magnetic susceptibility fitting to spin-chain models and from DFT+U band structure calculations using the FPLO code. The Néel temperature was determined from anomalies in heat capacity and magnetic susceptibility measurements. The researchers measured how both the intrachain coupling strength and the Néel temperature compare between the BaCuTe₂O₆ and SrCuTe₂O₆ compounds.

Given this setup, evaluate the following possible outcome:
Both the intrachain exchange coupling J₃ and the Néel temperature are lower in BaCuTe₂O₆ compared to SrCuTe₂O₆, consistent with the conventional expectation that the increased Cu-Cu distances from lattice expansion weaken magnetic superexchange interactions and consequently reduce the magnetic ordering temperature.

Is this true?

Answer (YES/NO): NO